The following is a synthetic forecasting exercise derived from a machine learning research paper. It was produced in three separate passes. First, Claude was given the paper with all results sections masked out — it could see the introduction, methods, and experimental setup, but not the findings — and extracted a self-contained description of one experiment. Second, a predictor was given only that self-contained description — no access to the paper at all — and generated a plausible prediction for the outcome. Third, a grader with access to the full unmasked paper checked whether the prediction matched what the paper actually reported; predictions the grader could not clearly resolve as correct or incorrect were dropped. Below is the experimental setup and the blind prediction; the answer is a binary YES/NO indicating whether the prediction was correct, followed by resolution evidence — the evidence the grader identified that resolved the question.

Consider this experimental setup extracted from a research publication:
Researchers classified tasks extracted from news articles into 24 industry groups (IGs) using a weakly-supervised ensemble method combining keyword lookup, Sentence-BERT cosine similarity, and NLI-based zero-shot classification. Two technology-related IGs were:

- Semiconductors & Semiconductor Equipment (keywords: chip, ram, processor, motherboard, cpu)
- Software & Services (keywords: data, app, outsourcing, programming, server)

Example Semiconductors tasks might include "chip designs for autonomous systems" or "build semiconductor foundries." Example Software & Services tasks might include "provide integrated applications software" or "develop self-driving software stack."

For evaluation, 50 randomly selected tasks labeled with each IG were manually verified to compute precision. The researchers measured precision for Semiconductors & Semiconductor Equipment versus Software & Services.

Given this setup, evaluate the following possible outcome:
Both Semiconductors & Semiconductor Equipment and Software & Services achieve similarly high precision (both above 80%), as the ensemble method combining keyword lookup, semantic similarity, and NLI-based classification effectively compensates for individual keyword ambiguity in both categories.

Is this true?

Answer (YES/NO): NO